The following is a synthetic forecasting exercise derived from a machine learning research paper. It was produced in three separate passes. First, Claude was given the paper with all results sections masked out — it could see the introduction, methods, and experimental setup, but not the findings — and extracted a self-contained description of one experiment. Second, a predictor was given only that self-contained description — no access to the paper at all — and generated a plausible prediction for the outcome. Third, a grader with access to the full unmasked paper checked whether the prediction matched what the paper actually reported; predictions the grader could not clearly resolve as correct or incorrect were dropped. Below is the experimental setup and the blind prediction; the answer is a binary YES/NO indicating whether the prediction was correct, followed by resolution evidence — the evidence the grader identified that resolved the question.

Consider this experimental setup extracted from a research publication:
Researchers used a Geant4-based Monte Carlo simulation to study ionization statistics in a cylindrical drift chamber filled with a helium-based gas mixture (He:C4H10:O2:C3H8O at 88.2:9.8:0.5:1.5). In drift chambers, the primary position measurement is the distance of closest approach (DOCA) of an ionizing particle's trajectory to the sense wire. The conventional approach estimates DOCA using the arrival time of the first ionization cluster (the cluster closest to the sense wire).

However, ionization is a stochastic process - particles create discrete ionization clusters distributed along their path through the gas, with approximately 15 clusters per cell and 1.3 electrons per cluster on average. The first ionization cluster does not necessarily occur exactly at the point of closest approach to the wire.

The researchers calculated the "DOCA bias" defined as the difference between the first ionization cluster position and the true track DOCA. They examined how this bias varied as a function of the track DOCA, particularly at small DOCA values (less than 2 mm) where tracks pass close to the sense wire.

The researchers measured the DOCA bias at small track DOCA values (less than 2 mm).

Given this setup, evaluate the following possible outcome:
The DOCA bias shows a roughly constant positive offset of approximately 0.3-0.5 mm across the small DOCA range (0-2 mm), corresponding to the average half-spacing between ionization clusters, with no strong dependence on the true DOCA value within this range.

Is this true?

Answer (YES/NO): NO